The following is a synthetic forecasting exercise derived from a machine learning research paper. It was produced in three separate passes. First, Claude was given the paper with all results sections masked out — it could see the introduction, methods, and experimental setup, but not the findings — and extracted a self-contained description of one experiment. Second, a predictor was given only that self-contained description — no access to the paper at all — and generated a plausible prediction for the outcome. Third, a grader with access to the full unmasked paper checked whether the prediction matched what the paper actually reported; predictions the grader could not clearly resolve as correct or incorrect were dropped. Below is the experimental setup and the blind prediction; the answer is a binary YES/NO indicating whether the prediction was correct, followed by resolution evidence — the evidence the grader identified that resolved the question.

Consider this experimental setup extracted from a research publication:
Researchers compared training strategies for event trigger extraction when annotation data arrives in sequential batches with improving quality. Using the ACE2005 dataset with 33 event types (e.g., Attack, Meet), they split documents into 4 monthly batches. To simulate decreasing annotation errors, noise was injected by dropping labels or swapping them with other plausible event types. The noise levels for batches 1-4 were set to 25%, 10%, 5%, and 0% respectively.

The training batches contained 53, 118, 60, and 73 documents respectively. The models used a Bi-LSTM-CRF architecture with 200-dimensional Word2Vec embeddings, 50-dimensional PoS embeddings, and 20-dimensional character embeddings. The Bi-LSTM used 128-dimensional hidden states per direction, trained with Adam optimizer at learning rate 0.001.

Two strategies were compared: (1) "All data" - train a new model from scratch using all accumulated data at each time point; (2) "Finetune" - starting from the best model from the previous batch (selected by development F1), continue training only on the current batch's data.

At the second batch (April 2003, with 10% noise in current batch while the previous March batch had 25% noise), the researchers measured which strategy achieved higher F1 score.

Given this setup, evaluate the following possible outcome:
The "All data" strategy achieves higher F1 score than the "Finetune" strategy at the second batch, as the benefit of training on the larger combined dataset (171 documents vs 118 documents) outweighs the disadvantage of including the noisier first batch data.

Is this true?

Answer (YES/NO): NO